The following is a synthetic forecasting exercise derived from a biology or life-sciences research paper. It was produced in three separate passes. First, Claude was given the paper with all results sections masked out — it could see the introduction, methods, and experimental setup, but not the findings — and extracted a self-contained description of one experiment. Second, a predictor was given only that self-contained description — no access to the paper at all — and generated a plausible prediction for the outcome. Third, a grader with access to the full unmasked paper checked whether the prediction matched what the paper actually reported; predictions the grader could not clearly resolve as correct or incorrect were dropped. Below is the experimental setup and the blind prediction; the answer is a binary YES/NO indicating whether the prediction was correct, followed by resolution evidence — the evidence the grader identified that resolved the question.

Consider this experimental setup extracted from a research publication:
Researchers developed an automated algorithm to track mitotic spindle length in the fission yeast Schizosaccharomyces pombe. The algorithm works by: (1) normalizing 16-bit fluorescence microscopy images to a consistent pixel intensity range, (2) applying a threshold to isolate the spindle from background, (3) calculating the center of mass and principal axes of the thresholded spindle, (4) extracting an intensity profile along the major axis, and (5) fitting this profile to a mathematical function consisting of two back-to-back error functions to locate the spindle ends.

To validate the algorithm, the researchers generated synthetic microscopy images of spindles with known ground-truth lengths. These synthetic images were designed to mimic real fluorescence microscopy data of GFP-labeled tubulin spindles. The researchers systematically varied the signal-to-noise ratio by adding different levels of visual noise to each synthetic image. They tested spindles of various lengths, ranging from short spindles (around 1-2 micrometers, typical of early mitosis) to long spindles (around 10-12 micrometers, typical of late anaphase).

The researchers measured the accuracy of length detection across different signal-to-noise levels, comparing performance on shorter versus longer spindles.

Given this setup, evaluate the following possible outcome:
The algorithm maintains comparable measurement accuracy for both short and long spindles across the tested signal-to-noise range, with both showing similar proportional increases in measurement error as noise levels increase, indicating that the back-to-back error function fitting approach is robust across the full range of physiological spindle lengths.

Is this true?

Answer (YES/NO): NO